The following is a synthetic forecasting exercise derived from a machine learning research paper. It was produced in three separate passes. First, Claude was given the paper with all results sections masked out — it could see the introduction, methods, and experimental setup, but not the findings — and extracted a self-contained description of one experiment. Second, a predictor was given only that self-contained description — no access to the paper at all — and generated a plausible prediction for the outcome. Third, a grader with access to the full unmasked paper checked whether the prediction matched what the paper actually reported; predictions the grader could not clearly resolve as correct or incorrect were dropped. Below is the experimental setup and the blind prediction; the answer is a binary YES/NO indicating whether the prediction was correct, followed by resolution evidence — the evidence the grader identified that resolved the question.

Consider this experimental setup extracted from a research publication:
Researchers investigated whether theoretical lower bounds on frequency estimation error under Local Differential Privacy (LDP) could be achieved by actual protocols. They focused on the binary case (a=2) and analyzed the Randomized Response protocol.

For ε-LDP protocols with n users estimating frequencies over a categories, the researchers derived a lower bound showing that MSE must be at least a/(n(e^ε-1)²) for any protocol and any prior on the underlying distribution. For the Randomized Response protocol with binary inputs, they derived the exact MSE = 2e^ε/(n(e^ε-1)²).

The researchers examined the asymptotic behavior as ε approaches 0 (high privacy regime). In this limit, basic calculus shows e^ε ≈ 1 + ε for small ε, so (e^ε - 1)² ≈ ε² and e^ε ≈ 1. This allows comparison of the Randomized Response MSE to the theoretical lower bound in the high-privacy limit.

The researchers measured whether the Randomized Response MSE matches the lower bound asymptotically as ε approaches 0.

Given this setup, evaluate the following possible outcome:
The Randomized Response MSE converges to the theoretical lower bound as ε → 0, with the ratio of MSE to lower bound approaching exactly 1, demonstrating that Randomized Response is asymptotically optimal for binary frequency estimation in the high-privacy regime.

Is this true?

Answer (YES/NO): YES